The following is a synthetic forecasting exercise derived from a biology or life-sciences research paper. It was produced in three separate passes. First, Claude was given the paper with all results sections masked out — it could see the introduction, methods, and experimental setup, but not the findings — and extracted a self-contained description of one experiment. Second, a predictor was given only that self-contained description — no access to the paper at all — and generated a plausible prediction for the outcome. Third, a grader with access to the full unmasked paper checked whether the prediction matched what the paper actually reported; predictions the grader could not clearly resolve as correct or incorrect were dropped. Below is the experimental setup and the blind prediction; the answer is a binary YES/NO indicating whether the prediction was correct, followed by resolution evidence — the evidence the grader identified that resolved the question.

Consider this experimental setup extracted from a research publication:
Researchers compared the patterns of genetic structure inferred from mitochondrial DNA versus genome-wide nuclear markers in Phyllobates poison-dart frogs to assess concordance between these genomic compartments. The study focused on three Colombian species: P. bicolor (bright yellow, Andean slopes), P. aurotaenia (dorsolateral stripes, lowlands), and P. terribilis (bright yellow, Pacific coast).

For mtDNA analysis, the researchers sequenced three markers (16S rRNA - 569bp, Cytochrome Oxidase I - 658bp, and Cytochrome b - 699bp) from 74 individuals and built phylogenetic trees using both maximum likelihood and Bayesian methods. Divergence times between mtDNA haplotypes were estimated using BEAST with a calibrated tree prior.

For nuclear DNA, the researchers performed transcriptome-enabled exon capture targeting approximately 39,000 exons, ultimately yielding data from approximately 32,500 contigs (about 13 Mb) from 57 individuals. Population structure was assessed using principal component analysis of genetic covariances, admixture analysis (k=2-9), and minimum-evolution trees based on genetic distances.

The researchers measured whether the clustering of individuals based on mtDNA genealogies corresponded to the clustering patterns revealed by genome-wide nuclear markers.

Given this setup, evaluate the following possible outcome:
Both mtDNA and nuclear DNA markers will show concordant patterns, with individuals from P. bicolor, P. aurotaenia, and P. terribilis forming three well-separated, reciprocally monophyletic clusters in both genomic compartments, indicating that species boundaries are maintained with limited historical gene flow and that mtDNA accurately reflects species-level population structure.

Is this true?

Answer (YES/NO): NO